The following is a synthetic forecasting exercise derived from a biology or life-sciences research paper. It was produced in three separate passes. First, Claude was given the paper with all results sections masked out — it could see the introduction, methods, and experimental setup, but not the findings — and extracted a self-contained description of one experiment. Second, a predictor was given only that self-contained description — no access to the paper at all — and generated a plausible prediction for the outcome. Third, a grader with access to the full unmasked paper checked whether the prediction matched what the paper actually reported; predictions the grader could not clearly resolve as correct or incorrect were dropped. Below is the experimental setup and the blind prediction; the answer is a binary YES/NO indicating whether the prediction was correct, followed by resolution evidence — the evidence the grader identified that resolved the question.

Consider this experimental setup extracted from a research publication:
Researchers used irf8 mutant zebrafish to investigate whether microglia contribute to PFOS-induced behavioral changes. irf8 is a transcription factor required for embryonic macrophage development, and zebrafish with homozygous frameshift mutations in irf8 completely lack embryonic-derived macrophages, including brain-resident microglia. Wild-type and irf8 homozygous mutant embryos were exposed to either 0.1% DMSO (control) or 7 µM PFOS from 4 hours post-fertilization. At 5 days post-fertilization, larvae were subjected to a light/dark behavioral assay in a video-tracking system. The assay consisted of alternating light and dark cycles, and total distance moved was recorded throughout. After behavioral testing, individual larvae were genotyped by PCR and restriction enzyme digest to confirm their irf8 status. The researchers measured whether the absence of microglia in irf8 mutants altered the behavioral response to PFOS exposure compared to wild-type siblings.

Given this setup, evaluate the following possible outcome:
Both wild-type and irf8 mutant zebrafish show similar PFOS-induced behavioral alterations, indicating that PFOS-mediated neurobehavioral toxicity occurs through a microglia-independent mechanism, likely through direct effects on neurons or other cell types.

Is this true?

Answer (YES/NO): NO